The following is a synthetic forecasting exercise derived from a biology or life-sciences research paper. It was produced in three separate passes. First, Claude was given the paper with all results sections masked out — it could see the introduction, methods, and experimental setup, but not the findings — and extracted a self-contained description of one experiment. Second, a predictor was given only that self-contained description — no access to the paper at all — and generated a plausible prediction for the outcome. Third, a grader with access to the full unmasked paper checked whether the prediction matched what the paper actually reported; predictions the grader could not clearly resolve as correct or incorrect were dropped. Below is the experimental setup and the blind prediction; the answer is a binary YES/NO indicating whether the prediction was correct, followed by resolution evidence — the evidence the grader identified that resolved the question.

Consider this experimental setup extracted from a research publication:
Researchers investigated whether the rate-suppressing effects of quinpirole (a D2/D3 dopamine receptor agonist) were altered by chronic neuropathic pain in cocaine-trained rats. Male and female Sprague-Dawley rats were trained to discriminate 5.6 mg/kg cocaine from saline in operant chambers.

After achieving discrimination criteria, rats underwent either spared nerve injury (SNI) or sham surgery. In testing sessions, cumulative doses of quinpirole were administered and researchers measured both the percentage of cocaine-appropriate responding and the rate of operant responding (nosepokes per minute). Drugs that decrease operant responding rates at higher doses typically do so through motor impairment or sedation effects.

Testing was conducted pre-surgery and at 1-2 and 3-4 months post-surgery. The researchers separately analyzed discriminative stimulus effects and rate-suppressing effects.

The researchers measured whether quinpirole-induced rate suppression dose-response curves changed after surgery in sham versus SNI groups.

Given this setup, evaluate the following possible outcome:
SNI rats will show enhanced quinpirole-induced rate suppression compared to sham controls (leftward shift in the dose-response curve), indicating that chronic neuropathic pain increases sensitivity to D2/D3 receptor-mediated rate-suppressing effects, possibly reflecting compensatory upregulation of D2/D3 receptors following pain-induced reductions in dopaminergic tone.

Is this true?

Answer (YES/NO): NO